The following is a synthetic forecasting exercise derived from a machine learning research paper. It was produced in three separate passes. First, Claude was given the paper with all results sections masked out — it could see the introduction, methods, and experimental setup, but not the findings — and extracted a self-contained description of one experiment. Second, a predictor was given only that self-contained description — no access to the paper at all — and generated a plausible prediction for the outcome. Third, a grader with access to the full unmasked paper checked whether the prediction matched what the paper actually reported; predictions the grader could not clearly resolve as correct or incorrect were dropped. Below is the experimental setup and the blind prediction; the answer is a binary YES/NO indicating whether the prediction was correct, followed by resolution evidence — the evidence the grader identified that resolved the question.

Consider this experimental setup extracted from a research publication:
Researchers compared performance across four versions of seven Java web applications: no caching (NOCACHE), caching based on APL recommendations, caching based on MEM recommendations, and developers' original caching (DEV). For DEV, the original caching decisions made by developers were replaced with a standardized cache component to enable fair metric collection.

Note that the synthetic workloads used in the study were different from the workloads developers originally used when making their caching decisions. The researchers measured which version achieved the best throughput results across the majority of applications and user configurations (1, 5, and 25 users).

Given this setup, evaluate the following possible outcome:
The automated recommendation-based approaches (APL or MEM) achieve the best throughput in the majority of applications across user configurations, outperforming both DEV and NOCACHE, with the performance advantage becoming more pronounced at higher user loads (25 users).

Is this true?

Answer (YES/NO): NO